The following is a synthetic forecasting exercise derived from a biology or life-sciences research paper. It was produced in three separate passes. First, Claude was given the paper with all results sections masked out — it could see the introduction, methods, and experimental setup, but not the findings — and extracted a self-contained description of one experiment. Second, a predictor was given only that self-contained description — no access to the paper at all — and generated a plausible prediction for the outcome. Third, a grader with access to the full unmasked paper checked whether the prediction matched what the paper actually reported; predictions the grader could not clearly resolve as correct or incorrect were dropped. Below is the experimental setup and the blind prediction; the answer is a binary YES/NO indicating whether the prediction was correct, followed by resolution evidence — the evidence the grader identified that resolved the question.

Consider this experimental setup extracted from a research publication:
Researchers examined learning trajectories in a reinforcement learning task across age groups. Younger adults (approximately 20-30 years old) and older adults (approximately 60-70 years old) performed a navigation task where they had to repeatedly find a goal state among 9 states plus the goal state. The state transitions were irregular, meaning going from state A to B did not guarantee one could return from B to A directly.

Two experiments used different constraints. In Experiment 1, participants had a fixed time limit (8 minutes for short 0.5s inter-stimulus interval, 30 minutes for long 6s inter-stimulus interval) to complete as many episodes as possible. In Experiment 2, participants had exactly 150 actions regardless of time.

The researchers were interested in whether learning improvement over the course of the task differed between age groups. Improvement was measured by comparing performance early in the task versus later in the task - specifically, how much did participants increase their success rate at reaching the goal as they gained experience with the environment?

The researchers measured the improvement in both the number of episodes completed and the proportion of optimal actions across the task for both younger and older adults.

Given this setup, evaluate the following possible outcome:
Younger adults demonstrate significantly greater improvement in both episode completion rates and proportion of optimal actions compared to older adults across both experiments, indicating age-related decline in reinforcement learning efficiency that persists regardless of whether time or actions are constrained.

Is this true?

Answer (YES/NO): NO